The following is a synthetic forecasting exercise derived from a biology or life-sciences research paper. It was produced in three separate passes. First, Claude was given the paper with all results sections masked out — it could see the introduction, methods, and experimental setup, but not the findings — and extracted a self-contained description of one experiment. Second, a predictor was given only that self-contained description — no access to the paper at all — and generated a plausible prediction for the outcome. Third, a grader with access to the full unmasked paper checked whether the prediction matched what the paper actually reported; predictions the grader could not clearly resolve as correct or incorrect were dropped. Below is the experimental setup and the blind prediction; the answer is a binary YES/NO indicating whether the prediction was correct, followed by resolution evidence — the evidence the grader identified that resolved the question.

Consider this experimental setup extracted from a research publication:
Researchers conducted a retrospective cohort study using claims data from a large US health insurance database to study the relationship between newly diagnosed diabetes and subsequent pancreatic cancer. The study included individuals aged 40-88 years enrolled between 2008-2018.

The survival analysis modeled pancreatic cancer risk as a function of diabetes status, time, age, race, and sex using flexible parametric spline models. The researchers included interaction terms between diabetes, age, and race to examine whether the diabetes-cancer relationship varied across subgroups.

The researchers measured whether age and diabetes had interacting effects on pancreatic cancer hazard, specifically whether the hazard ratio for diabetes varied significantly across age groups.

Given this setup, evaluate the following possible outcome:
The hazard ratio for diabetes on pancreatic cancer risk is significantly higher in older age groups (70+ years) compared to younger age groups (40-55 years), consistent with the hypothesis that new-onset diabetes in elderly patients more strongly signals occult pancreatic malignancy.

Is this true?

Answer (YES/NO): NO